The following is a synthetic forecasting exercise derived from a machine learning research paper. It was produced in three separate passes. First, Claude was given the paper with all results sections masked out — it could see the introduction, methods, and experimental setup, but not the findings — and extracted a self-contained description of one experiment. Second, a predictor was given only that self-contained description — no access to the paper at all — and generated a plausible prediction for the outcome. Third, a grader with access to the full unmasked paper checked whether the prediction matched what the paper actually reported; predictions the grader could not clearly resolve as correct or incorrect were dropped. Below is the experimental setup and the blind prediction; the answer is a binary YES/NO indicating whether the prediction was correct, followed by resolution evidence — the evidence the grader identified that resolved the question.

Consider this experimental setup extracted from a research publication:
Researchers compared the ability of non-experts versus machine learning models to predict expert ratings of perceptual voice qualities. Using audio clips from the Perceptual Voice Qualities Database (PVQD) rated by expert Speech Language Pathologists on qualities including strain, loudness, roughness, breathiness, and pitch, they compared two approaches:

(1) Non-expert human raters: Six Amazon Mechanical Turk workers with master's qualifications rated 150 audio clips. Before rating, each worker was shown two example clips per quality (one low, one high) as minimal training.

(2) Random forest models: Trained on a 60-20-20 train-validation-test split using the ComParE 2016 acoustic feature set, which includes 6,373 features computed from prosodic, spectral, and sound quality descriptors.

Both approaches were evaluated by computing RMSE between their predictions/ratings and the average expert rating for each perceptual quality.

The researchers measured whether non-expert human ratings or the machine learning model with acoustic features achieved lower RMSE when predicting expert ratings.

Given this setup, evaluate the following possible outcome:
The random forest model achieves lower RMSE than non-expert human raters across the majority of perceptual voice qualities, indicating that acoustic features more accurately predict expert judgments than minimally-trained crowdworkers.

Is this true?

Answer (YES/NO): YES